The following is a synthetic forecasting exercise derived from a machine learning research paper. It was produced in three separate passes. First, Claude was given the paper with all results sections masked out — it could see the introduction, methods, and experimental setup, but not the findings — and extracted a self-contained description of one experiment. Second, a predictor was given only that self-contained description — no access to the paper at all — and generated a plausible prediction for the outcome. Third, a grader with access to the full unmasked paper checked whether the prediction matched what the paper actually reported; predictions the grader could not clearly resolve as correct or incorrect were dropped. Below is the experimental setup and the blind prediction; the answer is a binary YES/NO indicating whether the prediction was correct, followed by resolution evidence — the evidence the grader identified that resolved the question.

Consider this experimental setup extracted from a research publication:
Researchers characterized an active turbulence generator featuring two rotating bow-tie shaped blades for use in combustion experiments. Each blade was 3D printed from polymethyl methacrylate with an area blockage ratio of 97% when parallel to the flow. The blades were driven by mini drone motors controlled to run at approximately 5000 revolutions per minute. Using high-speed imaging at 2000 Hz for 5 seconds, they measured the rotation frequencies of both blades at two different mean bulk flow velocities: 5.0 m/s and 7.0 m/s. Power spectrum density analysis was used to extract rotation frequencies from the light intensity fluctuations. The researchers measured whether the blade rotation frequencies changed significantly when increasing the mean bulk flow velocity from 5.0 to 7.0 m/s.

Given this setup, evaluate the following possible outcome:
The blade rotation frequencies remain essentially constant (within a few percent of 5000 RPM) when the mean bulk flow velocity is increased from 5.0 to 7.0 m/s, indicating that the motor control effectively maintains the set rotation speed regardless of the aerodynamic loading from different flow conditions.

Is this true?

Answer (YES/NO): NO